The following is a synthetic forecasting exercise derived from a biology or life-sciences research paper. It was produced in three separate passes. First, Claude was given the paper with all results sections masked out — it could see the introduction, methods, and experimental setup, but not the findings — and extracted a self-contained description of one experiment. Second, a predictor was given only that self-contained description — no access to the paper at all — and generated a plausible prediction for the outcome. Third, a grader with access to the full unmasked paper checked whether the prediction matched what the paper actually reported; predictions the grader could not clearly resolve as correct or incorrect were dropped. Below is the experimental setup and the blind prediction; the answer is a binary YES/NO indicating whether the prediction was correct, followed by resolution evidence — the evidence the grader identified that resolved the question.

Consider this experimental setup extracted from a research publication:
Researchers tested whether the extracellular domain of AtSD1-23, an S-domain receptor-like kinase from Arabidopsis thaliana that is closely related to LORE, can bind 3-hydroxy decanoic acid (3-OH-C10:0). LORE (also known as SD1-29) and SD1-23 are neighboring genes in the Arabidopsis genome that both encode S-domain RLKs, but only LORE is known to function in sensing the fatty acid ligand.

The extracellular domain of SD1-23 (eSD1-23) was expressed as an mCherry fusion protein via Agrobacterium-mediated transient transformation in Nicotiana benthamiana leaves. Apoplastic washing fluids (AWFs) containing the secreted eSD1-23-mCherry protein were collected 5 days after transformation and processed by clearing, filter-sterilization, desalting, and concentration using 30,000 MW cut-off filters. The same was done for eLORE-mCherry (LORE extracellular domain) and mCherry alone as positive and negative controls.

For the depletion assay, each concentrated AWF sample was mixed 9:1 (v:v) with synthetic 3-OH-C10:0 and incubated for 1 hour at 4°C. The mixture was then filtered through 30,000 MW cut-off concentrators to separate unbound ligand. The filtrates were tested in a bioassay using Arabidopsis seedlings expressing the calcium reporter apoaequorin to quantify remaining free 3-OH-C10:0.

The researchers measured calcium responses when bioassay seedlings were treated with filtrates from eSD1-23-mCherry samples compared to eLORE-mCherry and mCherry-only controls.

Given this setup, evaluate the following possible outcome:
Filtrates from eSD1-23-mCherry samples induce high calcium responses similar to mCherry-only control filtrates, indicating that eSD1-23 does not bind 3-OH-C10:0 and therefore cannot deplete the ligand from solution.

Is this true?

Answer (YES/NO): YES